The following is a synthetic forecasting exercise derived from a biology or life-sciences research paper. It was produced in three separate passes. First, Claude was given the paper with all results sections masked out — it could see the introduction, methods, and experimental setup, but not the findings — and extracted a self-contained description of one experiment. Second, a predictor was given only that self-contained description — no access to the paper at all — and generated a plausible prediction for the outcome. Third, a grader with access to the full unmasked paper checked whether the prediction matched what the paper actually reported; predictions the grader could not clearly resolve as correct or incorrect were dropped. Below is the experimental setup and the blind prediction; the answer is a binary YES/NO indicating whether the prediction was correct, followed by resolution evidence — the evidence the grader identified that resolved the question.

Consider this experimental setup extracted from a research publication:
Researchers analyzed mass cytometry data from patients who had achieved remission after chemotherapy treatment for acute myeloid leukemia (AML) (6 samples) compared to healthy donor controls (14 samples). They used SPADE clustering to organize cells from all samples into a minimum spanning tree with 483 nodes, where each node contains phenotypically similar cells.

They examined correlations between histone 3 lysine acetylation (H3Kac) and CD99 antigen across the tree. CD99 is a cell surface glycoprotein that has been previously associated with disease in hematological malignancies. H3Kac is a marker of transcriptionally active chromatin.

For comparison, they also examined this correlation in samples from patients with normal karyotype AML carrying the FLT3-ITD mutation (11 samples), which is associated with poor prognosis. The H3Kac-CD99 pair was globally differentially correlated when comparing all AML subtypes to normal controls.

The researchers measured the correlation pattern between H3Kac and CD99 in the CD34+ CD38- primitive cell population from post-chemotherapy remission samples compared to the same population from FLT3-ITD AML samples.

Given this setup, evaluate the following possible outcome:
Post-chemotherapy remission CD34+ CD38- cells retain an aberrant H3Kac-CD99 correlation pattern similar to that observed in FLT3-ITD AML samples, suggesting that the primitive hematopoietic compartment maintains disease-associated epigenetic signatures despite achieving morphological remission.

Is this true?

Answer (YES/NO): NO